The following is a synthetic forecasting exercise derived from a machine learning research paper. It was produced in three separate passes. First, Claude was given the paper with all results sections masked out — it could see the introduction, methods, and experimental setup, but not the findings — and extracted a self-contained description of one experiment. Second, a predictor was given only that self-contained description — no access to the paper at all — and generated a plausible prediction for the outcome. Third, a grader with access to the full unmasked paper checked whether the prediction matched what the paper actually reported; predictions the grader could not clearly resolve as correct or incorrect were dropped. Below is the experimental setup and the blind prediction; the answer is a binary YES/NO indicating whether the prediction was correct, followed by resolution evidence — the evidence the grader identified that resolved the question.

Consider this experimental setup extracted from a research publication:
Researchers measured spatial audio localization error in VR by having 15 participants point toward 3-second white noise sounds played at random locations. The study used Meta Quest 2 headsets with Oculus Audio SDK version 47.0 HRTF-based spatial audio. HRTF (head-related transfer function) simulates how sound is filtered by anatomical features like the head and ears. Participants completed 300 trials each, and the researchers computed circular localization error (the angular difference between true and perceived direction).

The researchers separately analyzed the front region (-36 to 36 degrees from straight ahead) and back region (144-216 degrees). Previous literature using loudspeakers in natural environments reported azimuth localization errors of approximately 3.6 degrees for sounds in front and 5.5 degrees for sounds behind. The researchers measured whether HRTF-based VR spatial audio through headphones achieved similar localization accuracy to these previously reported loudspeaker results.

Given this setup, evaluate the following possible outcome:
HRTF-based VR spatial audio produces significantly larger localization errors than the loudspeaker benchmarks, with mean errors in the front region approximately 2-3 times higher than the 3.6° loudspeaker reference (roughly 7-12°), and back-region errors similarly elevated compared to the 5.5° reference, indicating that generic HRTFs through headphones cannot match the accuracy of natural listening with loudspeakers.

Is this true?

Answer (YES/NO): NO